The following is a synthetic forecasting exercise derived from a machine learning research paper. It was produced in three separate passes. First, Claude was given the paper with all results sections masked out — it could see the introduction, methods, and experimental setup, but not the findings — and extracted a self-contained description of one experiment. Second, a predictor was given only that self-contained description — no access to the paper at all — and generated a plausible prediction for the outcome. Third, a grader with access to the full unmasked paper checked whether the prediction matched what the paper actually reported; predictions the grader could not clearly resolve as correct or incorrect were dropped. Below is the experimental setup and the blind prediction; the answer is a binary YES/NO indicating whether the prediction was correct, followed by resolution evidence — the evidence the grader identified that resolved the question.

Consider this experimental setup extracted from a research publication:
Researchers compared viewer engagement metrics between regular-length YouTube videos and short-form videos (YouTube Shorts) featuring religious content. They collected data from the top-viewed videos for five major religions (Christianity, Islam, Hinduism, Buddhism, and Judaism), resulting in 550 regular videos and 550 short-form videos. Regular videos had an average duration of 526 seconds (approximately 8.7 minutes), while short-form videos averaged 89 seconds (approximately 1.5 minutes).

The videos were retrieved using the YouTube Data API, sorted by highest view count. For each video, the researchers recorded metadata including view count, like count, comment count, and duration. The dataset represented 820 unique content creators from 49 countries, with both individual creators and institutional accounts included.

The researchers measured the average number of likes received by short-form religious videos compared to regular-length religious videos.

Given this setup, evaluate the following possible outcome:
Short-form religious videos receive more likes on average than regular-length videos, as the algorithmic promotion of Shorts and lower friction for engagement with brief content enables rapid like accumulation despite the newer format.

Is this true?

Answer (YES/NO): YES